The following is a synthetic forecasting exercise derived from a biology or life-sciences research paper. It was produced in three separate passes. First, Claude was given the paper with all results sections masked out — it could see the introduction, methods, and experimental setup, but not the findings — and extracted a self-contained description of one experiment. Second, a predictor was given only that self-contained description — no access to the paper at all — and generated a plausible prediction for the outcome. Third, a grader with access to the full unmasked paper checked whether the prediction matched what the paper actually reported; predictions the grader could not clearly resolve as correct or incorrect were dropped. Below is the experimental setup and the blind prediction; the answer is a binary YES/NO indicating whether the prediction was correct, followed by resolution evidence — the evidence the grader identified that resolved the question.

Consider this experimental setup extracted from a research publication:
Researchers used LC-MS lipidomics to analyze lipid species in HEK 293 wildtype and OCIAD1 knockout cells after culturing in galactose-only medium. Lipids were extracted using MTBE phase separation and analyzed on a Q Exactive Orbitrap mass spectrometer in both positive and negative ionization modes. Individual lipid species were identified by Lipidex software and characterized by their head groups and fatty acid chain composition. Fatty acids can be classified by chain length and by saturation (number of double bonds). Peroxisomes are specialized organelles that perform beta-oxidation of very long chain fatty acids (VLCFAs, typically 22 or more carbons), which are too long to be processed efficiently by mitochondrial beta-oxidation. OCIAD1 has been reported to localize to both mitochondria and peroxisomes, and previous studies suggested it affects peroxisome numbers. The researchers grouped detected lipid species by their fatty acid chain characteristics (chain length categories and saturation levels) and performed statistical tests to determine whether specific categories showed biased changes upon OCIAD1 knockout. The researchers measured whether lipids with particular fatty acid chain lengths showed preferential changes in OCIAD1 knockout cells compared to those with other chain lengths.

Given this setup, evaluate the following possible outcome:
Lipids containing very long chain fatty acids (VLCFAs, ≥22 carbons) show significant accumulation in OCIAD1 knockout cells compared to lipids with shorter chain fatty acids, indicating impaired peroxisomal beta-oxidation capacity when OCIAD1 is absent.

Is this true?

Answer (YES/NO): NO